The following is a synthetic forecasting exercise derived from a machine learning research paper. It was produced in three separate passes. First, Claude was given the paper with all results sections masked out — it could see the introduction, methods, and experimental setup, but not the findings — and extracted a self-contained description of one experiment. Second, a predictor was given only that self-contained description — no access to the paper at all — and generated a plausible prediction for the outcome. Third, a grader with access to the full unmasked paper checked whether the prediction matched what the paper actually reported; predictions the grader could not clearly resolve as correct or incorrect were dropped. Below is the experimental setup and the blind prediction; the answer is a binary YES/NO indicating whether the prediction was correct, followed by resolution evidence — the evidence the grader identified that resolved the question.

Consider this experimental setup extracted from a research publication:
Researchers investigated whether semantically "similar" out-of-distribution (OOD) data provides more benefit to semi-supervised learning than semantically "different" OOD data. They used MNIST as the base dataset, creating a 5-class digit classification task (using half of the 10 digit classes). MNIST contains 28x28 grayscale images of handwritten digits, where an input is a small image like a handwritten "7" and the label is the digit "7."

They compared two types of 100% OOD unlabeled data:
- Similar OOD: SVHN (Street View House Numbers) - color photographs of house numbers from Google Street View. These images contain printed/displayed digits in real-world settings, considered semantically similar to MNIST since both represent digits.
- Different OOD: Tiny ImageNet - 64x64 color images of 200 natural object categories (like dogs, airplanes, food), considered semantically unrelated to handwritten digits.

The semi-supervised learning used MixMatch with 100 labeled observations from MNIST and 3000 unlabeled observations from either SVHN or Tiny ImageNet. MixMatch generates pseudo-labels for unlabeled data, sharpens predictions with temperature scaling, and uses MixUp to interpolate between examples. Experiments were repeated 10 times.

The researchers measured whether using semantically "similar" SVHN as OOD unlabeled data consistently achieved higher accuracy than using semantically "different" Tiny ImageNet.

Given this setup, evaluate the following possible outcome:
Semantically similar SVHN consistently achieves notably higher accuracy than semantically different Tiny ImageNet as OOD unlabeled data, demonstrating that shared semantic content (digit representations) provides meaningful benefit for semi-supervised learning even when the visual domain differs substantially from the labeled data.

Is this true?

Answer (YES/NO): NO